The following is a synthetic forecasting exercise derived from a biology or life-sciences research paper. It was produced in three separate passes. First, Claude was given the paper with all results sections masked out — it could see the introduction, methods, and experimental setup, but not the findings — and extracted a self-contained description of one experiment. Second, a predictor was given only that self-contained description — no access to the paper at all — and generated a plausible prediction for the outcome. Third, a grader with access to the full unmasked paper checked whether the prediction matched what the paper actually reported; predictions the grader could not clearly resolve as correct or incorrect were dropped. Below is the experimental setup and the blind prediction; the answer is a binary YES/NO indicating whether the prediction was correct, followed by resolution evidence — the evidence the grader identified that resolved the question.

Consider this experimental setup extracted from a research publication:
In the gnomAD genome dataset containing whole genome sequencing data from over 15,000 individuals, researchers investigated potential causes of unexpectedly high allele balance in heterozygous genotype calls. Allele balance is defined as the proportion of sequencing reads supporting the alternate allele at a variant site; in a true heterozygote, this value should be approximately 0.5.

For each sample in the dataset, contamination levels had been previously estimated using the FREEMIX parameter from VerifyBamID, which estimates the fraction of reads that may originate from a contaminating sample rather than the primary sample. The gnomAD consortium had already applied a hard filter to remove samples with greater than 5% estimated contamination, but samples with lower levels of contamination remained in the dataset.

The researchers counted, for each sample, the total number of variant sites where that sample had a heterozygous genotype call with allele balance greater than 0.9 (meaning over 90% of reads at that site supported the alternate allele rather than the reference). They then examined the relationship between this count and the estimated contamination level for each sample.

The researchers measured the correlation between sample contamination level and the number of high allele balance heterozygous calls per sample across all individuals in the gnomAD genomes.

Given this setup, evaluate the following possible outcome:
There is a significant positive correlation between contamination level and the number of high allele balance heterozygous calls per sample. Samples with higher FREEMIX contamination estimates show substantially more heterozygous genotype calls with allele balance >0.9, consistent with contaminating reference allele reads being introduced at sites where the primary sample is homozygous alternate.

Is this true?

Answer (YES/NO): YES